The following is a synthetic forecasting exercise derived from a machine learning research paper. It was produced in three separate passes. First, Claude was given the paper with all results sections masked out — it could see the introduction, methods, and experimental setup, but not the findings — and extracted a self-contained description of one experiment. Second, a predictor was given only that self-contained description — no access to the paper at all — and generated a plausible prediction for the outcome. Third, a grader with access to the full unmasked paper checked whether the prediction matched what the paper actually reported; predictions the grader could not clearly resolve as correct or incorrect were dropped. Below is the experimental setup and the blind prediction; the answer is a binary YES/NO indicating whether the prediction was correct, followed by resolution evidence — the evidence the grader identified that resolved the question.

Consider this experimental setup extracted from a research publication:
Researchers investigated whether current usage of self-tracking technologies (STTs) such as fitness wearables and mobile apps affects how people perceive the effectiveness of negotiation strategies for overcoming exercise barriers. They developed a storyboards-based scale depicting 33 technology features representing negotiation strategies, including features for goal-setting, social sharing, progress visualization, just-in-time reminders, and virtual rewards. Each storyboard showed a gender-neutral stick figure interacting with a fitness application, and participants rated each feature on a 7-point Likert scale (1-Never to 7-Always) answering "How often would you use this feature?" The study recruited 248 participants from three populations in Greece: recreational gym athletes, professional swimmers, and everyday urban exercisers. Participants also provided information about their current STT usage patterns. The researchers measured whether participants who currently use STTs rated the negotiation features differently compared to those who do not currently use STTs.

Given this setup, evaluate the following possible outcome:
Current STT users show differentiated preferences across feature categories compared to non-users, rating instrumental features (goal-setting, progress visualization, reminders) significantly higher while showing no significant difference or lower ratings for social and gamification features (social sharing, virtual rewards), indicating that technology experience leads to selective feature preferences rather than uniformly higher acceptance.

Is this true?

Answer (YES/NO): NO